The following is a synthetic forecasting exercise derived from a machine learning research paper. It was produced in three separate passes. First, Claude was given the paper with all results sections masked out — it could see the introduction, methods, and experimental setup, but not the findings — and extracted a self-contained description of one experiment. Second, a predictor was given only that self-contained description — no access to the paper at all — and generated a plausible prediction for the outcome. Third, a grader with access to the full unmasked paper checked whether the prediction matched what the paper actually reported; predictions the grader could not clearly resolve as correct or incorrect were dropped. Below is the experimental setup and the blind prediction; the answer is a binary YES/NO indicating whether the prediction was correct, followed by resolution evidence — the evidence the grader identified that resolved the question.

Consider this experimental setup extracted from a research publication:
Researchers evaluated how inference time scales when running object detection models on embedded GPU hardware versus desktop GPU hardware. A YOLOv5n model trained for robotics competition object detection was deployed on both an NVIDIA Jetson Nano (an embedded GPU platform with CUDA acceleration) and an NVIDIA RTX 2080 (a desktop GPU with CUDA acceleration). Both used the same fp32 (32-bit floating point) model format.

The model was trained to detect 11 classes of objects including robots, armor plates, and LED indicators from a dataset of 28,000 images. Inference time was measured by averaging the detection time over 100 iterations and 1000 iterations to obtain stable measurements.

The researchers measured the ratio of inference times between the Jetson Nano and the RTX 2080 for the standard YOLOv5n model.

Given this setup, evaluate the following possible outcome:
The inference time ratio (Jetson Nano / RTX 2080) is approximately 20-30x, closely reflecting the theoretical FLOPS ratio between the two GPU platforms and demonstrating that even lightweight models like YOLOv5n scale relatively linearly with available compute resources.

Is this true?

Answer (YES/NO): NO